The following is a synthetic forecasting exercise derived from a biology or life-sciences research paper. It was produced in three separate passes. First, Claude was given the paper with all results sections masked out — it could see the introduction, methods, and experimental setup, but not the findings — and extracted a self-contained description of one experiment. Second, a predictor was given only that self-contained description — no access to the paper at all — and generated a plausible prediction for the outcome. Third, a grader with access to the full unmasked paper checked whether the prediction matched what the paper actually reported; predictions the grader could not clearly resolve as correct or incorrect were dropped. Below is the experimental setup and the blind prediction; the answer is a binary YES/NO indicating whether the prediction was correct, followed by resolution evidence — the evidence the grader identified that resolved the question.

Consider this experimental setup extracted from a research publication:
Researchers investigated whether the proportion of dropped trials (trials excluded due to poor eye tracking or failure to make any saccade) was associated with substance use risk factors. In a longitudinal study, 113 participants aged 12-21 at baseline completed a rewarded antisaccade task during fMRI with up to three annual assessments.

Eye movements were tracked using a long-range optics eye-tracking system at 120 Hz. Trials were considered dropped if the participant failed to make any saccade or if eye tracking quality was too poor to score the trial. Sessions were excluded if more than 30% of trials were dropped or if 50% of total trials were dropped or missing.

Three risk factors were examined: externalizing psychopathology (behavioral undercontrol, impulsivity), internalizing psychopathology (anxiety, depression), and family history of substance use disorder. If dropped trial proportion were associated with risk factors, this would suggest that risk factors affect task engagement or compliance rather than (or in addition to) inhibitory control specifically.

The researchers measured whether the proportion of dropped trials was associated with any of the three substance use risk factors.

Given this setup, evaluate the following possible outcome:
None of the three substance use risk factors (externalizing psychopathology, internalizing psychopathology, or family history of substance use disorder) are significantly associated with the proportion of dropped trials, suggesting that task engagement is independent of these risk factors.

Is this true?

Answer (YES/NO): YES